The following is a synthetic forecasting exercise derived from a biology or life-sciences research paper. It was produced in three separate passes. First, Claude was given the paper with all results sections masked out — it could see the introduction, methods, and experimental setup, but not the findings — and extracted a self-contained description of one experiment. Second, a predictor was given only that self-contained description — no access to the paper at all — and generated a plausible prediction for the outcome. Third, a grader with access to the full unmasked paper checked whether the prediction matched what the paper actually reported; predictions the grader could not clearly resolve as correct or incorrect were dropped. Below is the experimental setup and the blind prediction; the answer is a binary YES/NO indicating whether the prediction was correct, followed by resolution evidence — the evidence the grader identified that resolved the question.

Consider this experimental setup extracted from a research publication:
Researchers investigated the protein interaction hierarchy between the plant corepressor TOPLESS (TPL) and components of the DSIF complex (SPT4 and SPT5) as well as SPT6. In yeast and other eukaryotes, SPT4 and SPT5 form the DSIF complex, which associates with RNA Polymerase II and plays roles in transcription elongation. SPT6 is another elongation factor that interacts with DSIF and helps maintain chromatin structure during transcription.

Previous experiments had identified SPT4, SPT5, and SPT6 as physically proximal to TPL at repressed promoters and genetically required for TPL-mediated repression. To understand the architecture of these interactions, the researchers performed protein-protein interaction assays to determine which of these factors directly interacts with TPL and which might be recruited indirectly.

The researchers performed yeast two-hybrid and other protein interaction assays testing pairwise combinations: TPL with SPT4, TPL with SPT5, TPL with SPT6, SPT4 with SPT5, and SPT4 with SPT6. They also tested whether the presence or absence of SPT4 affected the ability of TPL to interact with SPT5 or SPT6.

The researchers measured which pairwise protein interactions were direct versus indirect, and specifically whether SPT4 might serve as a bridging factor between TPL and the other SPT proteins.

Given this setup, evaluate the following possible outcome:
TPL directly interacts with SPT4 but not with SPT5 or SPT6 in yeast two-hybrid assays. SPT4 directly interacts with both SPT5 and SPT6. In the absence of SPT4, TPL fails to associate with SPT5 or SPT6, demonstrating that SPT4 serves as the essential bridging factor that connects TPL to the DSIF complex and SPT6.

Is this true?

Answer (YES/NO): NO